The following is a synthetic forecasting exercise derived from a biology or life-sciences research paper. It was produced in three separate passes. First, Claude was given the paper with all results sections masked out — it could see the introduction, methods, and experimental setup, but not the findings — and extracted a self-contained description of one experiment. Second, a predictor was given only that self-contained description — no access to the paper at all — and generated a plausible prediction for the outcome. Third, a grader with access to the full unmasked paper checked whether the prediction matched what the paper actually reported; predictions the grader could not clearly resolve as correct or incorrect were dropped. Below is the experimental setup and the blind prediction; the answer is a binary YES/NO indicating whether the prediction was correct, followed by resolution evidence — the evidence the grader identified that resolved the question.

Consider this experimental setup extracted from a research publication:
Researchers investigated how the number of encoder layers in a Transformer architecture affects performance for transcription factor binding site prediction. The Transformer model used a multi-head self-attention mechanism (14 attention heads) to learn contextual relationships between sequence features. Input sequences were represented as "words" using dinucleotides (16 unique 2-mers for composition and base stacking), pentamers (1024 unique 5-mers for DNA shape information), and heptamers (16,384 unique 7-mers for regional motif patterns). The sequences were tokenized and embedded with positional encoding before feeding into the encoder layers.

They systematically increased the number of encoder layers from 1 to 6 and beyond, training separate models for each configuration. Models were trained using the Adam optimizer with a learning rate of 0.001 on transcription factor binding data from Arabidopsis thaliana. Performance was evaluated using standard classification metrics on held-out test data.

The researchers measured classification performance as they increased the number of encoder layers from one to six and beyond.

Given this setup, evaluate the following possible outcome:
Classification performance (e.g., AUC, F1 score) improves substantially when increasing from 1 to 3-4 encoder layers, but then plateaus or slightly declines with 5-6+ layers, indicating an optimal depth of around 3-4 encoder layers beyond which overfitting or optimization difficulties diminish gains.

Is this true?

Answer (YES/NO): NO